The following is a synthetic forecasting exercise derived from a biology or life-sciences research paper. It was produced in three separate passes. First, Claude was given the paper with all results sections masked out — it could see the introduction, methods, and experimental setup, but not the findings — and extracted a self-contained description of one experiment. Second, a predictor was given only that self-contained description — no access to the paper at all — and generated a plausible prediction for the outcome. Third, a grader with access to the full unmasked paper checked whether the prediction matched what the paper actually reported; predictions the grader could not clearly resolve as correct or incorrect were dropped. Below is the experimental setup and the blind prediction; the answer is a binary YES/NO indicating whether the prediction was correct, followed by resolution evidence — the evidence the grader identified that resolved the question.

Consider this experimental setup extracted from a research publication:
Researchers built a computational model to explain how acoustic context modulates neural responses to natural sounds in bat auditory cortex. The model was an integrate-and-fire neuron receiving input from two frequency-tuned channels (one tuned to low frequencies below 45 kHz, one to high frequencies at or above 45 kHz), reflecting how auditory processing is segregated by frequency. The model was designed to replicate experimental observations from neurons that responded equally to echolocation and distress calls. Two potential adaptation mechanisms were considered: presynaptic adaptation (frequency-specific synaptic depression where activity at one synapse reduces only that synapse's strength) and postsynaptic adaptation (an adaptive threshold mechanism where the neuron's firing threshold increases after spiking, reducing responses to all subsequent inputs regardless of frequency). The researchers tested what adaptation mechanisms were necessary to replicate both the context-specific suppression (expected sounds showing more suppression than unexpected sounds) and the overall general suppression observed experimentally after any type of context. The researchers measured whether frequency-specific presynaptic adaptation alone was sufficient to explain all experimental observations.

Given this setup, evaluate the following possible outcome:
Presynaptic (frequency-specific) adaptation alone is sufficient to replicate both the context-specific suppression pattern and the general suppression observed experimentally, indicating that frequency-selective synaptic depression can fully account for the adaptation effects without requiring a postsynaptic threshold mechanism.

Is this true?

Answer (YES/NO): NO